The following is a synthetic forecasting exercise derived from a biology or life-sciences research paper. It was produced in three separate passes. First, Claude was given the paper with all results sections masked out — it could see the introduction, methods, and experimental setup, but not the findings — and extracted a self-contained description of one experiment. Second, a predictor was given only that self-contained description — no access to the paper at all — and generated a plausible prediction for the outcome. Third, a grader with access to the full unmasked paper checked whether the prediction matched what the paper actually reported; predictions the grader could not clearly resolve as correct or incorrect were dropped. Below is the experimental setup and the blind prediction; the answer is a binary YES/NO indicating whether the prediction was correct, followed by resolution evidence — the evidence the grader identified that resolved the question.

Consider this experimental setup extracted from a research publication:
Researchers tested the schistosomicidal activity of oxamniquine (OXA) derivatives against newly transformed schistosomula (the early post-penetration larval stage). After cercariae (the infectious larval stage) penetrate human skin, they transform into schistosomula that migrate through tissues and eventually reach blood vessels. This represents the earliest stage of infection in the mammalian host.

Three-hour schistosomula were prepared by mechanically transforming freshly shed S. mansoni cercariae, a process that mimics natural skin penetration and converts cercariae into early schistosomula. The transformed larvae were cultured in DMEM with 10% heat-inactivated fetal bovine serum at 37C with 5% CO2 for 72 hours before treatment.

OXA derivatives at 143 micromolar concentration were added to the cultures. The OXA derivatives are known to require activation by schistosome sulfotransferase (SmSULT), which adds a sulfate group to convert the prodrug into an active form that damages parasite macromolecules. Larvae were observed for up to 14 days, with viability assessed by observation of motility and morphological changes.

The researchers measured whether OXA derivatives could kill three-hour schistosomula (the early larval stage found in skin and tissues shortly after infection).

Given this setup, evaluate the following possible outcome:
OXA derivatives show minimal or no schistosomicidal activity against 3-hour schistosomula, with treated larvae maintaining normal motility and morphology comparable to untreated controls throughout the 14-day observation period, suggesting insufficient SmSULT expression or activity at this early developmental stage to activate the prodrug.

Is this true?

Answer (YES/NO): NO